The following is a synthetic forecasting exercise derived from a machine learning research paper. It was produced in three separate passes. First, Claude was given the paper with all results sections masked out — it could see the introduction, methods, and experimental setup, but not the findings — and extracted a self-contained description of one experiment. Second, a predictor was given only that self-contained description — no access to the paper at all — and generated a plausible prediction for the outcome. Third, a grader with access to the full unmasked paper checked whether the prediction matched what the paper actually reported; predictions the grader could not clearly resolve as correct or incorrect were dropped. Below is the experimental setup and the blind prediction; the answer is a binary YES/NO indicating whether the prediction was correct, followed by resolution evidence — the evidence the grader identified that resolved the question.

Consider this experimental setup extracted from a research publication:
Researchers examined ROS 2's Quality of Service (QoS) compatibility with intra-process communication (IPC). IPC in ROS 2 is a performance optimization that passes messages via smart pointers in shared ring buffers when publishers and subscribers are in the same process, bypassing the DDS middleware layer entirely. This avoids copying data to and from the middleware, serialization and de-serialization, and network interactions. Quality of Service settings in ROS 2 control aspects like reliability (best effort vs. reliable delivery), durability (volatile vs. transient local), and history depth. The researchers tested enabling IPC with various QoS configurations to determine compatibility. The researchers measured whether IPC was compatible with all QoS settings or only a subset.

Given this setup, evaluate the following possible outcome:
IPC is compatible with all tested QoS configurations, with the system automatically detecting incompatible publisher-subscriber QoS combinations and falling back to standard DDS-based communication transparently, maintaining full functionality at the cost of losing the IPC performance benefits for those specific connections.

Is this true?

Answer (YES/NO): NO